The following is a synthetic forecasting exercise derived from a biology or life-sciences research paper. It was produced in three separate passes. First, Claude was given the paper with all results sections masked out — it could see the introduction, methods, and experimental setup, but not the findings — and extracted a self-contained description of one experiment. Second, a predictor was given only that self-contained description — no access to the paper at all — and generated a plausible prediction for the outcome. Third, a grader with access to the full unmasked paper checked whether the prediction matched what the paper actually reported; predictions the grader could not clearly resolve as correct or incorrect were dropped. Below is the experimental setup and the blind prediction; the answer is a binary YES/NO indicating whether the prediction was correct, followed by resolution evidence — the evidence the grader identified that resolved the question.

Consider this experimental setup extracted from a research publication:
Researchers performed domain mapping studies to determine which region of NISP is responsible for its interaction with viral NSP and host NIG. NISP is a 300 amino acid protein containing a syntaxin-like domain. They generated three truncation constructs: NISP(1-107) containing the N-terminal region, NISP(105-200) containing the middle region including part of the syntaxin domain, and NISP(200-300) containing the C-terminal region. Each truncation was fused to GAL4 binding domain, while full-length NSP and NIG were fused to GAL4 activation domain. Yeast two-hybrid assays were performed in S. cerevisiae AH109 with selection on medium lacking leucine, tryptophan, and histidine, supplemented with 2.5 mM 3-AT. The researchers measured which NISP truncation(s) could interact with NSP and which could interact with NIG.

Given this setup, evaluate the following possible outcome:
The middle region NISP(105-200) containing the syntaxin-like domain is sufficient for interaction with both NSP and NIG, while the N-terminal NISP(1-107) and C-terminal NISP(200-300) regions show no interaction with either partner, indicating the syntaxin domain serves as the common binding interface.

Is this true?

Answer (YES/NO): NO